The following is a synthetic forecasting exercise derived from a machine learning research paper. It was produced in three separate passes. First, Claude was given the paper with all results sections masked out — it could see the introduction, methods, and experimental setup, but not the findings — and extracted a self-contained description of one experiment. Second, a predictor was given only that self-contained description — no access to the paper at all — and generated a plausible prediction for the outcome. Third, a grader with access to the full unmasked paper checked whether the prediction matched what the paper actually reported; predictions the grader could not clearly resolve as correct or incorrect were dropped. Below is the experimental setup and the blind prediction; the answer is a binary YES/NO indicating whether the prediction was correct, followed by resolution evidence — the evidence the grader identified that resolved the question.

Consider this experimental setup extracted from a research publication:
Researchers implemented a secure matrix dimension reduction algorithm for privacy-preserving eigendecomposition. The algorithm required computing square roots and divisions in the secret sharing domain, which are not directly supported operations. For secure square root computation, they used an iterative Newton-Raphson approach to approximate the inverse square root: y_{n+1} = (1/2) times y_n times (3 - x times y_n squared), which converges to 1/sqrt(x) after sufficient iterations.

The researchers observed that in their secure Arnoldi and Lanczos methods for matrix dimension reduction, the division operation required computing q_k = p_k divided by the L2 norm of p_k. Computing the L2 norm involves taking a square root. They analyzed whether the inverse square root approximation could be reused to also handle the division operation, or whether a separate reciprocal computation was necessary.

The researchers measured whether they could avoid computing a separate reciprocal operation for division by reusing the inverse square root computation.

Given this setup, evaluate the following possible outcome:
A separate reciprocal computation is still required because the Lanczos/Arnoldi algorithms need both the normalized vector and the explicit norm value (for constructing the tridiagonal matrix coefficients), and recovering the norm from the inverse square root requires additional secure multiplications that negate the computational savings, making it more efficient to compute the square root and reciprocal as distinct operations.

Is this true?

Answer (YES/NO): NO